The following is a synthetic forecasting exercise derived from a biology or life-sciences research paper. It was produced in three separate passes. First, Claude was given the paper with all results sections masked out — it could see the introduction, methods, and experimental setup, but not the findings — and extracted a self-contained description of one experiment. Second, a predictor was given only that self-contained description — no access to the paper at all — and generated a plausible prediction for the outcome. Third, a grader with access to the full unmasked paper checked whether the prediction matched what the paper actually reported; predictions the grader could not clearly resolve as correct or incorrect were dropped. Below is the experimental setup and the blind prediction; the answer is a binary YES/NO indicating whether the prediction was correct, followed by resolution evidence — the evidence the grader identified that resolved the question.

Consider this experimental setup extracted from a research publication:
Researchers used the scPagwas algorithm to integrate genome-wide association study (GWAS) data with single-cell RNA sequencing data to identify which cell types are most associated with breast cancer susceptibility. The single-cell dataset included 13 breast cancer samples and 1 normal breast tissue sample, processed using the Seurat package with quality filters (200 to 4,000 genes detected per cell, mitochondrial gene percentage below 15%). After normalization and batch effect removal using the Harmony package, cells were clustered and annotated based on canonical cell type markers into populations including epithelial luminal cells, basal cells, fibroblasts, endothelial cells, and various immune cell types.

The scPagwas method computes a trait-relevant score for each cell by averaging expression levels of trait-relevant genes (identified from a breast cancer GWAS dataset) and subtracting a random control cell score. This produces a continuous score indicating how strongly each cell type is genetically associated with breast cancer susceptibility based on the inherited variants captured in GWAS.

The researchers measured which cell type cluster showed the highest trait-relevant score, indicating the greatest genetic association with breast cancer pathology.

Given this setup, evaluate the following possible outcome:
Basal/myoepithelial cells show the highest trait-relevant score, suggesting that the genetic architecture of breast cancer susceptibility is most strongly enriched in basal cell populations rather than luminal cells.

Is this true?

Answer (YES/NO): NO